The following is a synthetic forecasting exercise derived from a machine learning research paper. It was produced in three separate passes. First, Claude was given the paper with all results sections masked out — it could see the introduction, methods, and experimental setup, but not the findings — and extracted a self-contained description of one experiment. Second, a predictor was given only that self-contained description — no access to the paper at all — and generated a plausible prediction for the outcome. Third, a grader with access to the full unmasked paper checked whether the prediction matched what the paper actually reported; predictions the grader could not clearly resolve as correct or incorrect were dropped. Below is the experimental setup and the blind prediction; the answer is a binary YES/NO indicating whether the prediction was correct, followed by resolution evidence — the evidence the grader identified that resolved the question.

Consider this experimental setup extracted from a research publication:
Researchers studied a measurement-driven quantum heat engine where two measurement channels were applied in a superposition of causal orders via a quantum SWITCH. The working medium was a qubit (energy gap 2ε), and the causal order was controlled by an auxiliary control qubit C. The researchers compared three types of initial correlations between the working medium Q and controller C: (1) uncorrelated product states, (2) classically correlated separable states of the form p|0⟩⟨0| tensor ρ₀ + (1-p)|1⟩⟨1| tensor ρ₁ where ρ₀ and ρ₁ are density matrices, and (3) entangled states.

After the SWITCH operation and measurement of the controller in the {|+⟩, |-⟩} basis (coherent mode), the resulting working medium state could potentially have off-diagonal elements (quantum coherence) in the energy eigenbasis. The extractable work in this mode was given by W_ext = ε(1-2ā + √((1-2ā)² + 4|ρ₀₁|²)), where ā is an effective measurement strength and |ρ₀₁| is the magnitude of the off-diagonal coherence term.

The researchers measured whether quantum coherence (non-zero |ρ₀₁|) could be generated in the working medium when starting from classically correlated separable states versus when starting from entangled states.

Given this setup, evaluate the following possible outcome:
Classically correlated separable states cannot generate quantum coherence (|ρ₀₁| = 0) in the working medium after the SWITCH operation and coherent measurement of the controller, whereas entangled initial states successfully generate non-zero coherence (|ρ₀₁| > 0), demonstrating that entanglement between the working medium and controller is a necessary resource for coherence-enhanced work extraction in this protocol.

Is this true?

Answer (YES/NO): YES